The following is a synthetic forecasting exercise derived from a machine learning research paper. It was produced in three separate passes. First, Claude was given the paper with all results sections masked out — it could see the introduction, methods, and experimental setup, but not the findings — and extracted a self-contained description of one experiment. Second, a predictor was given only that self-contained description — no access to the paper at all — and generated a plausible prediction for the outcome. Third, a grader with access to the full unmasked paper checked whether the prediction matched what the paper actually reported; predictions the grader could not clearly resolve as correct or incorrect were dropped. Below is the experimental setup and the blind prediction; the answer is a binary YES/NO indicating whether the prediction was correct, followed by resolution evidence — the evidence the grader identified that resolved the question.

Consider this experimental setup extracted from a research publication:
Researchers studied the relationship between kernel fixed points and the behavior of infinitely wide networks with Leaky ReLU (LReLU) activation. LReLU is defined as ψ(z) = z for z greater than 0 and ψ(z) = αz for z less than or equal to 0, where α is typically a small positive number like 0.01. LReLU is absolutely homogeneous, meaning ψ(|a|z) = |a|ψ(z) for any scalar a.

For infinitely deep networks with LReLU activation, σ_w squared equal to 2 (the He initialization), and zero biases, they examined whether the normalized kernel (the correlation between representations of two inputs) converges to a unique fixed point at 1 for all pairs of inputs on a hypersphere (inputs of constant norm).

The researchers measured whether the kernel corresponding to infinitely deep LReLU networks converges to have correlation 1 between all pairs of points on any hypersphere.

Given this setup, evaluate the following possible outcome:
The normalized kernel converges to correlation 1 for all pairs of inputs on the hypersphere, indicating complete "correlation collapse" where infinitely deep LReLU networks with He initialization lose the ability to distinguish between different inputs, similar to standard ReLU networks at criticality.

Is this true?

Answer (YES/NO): YES